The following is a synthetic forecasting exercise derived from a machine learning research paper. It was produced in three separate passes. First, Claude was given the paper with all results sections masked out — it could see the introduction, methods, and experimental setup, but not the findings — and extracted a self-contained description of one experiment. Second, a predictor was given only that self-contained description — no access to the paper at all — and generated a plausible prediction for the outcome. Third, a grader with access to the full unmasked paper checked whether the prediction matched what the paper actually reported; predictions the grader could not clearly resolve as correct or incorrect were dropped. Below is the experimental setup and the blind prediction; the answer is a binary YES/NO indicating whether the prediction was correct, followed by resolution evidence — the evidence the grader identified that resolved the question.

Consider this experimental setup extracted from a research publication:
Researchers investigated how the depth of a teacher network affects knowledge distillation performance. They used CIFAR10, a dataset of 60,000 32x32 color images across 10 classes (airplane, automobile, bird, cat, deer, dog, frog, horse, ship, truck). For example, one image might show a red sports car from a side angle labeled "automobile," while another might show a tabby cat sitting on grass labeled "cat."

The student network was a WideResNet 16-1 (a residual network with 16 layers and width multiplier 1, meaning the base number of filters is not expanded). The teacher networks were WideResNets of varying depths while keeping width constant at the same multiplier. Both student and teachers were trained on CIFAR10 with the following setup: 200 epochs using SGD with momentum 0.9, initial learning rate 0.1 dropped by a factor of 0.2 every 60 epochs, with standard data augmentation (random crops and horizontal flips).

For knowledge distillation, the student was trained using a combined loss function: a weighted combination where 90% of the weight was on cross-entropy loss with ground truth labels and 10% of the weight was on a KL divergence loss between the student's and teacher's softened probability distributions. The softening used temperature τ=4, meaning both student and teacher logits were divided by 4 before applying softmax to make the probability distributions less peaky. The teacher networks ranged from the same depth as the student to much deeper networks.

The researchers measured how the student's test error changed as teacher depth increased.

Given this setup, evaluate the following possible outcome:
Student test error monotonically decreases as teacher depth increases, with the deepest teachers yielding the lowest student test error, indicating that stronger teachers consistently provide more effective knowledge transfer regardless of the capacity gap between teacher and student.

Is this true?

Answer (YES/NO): NO